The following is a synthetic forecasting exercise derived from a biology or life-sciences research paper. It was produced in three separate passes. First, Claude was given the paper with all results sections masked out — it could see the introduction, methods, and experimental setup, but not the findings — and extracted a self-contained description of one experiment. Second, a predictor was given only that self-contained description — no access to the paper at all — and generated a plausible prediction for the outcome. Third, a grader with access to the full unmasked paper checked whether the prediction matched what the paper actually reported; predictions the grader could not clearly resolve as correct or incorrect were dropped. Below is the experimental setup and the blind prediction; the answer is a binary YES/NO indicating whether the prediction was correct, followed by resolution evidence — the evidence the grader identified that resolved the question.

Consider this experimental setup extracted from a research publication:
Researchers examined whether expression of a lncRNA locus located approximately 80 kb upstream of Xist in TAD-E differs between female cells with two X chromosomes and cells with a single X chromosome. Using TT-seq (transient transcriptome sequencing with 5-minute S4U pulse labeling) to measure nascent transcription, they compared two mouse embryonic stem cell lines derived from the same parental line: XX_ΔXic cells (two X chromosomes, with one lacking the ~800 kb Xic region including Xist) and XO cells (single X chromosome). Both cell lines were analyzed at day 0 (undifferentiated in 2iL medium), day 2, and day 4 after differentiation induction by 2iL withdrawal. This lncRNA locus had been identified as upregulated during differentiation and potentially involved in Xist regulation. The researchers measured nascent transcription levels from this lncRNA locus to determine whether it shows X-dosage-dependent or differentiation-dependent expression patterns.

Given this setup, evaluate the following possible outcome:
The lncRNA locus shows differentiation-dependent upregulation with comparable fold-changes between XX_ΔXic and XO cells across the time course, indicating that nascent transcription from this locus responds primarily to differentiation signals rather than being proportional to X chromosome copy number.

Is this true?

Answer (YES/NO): NO